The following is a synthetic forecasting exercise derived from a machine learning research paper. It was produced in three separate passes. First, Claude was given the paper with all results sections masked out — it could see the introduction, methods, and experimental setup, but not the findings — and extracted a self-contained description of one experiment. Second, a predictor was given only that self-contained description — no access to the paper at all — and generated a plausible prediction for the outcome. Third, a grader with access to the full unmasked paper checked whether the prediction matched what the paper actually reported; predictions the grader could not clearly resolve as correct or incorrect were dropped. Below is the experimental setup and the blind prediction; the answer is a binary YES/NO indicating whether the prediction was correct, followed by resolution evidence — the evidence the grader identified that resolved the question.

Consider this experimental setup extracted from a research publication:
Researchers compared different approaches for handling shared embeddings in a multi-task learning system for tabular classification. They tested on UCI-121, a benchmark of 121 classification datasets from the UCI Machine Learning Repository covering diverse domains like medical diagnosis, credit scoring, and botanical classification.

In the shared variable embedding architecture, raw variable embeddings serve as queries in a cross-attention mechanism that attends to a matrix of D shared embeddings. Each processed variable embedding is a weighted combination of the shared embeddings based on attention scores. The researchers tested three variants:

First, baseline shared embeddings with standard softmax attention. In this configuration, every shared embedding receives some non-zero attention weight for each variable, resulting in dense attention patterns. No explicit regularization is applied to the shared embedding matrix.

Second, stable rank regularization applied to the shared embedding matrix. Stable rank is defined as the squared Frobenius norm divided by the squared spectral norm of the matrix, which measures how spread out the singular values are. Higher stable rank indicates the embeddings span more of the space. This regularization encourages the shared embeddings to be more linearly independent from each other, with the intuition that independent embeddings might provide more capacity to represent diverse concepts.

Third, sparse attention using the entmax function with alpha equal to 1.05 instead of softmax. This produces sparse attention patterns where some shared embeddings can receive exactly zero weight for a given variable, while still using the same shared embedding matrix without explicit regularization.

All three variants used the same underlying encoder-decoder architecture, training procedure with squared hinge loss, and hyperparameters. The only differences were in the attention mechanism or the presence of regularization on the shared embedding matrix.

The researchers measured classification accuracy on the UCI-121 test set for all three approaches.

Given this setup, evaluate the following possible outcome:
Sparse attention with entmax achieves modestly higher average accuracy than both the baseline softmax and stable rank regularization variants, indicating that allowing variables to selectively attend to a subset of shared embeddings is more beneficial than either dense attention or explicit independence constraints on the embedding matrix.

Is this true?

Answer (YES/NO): YES